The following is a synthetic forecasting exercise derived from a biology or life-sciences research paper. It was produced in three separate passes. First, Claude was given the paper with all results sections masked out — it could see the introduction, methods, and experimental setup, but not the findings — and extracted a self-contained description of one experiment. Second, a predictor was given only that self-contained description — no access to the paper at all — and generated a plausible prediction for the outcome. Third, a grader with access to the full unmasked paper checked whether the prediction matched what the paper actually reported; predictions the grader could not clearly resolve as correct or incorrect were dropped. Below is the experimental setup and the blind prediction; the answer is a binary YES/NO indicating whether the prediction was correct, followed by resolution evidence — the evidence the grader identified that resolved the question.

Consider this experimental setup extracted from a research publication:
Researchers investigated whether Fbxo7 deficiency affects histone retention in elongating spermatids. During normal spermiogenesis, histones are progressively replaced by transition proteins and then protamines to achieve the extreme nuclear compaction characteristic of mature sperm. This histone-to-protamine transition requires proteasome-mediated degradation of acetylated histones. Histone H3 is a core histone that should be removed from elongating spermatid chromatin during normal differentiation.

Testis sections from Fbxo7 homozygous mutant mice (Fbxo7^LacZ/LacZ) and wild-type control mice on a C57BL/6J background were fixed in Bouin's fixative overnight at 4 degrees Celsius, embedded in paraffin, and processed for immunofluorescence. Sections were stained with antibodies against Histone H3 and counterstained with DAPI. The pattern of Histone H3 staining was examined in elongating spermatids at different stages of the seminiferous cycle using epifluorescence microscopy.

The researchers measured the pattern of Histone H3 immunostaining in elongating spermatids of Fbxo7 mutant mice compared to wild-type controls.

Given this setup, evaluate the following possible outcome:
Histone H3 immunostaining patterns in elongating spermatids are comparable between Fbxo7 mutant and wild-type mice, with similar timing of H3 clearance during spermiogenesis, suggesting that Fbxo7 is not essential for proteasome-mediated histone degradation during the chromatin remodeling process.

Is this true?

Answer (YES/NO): YES